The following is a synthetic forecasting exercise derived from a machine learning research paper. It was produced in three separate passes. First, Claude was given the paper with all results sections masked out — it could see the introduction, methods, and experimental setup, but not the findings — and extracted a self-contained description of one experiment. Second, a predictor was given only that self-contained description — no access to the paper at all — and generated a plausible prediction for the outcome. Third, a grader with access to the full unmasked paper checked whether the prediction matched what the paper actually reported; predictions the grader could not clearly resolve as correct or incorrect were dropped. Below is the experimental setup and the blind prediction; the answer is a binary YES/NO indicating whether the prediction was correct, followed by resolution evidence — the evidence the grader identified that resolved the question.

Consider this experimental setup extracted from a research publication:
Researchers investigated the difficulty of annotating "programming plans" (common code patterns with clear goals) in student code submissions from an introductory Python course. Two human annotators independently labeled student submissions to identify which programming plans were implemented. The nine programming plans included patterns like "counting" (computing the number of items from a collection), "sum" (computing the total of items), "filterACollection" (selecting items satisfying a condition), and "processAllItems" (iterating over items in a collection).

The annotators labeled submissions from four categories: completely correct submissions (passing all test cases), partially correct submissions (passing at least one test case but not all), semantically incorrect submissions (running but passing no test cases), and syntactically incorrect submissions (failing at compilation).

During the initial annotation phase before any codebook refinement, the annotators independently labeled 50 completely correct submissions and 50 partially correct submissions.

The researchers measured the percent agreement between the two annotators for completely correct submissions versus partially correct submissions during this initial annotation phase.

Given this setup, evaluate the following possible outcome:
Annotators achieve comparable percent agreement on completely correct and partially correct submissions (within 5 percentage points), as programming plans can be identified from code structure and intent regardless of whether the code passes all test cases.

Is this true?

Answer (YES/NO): NO